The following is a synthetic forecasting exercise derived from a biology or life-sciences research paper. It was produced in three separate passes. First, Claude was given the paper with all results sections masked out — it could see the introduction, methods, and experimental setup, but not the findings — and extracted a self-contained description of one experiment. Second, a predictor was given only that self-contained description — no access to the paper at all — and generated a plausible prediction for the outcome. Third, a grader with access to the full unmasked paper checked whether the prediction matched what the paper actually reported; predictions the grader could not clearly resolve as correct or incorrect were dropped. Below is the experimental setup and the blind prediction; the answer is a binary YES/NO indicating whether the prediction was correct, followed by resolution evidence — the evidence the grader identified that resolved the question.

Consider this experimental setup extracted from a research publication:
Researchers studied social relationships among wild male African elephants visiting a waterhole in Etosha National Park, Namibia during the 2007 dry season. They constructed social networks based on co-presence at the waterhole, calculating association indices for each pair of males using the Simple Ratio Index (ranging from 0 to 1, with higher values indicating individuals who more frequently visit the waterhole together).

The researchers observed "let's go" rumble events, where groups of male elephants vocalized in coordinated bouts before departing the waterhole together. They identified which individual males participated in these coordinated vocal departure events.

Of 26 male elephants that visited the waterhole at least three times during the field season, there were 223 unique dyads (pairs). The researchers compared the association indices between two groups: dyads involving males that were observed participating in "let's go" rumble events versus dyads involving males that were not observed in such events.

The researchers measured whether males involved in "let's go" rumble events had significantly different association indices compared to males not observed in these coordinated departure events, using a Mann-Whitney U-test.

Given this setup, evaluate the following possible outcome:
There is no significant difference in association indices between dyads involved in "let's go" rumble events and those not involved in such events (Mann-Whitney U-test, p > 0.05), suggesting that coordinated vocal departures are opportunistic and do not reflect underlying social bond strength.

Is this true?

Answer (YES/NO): NO